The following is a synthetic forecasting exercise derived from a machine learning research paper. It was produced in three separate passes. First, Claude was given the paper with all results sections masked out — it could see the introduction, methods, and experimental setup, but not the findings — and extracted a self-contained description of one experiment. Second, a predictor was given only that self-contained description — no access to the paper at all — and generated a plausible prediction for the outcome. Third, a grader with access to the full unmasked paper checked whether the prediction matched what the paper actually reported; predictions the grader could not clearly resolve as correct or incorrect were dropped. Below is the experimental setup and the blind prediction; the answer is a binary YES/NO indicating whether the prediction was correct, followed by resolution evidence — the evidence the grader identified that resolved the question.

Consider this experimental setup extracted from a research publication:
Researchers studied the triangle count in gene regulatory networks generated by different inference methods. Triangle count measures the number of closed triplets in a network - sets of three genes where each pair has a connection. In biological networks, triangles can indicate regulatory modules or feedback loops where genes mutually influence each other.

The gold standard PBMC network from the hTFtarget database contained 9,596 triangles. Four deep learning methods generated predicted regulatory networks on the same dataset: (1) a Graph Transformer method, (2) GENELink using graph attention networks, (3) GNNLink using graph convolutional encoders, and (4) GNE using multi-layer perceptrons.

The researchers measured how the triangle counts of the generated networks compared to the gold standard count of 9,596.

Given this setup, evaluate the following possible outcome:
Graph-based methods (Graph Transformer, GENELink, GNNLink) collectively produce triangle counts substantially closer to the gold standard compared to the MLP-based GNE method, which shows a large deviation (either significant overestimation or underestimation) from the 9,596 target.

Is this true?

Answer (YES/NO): NO